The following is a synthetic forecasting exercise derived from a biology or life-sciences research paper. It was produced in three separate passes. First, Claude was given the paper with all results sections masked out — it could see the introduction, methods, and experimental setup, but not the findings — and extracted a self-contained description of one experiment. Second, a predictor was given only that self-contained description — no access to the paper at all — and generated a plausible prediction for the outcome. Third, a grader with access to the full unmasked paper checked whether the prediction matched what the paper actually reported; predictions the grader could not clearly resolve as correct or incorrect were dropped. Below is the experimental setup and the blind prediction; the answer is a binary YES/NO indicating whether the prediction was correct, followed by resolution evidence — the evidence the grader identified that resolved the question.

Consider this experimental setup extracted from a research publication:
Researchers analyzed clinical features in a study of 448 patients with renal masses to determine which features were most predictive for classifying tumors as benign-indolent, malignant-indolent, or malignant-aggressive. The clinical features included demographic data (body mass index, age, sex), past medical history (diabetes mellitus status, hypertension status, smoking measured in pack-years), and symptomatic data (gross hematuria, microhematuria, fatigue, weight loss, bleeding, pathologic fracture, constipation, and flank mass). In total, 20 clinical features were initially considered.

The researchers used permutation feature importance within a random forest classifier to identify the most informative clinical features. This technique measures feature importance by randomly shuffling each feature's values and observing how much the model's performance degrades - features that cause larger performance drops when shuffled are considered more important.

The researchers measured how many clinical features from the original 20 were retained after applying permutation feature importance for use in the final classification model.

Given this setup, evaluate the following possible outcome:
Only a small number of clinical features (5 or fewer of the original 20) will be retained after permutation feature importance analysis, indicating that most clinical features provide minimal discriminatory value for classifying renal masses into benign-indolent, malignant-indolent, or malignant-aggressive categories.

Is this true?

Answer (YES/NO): NO